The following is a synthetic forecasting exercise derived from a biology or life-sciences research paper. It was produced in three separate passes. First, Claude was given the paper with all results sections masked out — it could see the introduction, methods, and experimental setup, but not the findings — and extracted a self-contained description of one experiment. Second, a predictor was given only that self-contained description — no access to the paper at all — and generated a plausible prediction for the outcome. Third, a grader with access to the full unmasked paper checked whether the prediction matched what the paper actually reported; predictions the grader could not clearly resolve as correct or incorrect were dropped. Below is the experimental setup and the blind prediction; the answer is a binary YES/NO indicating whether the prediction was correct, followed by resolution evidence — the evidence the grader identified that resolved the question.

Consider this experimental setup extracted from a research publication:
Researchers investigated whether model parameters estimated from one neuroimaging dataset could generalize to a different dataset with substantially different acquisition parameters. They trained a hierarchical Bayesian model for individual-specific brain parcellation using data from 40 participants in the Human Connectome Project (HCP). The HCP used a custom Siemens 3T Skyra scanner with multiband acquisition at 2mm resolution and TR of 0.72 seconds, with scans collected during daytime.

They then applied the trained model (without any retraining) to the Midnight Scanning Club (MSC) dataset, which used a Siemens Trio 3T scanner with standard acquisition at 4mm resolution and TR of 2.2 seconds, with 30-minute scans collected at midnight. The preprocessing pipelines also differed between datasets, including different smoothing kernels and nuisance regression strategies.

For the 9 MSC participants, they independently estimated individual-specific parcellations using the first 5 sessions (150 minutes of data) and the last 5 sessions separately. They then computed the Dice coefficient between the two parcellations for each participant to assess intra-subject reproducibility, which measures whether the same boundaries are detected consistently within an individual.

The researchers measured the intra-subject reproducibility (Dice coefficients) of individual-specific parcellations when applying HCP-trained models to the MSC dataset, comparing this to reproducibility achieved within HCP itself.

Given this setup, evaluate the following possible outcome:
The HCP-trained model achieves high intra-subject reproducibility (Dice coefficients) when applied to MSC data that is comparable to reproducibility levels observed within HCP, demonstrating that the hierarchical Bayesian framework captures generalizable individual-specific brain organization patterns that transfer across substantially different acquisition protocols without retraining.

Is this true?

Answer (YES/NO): NO